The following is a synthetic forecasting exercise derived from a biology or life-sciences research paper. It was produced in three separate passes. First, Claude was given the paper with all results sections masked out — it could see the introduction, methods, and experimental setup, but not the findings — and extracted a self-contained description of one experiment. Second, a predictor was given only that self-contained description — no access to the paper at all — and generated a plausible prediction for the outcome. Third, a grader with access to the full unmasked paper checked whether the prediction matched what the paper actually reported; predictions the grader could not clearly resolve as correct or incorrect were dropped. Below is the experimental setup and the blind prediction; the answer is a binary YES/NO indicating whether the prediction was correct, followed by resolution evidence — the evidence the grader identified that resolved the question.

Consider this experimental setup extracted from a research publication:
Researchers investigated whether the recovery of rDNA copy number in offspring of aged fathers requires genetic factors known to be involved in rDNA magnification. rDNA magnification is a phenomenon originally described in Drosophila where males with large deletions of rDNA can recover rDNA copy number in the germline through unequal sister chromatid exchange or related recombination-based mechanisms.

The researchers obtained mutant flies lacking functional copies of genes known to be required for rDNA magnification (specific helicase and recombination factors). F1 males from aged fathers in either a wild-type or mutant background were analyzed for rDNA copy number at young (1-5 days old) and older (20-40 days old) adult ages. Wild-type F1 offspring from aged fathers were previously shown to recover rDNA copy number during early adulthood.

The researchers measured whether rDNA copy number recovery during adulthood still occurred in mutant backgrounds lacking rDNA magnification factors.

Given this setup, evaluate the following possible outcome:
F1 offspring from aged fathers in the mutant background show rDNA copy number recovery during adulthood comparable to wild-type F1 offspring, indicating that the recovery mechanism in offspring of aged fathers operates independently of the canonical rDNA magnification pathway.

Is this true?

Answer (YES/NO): NO